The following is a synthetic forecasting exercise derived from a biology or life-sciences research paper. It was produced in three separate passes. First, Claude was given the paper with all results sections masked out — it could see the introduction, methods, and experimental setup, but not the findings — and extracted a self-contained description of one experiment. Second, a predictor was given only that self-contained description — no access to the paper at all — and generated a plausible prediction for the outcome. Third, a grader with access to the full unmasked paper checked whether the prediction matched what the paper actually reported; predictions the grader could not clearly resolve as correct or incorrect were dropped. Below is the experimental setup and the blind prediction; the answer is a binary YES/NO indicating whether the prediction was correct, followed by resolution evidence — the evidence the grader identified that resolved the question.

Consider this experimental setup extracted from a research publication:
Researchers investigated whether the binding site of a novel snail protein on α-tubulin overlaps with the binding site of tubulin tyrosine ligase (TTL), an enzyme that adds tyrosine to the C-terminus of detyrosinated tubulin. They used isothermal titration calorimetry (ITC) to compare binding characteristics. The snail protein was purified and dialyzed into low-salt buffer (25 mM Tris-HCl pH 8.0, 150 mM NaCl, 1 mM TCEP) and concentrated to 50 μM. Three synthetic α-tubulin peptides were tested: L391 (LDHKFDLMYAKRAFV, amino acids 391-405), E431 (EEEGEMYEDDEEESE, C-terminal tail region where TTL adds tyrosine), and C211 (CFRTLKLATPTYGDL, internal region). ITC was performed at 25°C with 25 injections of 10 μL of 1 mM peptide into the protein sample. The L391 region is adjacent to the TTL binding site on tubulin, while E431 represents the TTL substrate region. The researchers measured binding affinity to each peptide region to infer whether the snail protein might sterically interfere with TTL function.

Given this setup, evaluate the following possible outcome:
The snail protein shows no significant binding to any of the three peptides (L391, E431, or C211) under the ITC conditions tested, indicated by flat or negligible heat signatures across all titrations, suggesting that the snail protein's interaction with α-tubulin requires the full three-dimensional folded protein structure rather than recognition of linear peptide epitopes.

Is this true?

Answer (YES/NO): NO